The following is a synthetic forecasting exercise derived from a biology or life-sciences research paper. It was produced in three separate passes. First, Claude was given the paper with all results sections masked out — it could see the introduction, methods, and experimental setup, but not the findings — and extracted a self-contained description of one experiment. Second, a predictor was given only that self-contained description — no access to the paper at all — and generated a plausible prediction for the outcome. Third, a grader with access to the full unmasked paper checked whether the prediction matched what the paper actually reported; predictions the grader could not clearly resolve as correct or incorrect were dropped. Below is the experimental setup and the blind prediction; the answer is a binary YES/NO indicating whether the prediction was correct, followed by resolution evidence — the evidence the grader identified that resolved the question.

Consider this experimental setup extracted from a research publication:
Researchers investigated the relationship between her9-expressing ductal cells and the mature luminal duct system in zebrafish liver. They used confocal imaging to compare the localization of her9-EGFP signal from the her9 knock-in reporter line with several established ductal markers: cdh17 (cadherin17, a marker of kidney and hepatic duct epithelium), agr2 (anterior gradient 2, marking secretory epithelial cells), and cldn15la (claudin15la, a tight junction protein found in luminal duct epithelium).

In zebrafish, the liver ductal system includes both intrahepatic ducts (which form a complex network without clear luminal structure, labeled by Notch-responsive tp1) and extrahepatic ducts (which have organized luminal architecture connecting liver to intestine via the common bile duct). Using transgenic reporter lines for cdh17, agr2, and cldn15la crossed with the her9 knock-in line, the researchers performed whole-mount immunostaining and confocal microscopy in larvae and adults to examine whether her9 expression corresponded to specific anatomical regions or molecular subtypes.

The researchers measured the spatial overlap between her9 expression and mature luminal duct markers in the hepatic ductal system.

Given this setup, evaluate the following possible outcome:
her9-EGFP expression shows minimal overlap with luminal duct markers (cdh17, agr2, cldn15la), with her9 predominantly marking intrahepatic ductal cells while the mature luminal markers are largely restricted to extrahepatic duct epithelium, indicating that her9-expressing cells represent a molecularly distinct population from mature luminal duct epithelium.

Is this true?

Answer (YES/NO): NO